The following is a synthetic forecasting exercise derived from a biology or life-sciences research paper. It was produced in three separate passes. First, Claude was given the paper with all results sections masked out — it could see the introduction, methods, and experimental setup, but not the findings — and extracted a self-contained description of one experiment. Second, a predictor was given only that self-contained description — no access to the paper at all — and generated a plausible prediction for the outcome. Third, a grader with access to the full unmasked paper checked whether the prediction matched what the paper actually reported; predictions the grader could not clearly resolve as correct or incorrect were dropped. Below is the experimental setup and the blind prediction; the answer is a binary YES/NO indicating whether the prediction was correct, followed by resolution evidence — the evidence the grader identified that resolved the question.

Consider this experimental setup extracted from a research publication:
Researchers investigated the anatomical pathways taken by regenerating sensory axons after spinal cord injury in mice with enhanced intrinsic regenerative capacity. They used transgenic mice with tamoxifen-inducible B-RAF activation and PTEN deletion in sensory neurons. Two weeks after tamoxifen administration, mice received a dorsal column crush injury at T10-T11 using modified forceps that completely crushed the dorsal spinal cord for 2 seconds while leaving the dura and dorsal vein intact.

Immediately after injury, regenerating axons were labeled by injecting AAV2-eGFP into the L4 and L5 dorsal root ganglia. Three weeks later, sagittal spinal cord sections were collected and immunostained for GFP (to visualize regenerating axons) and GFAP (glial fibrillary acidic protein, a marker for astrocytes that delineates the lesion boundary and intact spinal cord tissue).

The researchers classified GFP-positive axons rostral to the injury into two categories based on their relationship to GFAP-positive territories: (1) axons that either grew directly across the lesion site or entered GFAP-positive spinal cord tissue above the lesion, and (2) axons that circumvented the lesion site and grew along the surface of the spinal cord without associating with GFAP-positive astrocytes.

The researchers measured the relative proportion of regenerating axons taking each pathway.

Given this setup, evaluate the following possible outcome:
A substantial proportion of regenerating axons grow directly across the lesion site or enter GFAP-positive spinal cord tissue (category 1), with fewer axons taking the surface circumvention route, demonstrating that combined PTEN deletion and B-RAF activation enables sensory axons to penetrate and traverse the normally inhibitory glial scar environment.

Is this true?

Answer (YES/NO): YES